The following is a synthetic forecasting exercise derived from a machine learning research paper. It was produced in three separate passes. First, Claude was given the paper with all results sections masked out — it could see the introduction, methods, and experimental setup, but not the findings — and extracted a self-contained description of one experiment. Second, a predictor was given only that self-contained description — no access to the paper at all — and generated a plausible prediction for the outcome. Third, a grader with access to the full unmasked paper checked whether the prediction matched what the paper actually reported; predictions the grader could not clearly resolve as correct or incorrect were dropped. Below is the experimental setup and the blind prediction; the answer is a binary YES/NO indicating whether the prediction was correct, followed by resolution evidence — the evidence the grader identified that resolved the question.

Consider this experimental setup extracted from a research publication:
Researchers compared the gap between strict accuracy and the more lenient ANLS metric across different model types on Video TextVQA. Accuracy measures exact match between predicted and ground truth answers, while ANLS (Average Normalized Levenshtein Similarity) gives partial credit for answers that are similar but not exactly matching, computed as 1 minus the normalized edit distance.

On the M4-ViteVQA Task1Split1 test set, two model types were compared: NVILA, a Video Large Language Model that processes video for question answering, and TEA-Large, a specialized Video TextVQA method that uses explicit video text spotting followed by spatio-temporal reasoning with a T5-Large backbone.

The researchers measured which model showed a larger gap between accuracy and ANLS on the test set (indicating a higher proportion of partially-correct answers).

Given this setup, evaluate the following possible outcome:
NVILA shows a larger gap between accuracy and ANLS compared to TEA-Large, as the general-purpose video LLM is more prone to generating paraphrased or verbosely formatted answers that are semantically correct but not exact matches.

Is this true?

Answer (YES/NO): YES